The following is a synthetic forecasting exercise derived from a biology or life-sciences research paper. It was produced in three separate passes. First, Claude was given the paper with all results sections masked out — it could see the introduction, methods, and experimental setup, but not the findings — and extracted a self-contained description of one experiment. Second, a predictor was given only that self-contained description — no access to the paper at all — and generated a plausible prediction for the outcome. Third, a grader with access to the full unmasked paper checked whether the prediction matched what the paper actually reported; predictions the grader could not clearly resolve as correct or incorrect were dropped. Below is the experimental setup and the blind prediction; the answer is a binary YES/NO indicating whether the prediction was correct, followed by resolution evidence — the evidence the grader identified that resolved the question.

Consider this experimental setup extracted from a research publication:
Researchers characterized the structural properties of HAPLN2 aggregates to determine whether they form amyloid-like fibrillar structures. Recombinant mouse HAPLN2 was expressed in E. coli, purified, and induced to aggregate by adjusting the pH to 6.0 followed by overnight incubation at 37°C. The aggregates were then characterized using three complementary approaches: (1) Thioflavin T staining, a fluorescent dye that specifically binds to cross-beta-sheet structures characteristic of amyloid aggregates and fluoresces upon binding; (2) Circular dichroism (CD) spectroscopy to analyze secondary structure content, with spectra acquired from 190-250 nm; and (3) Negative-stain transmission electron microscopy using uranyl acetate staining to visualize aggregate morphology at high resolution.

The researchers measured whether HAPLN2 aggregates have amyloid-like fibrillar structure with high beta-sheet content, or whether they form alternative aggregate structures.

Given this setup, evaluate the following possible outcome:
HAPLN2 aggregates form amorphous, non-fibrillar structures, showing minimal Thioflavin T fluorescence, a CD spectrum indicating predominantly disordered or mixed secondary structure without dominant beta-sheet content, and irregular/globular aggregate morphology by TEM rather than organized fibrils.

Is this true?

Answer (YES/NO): NO